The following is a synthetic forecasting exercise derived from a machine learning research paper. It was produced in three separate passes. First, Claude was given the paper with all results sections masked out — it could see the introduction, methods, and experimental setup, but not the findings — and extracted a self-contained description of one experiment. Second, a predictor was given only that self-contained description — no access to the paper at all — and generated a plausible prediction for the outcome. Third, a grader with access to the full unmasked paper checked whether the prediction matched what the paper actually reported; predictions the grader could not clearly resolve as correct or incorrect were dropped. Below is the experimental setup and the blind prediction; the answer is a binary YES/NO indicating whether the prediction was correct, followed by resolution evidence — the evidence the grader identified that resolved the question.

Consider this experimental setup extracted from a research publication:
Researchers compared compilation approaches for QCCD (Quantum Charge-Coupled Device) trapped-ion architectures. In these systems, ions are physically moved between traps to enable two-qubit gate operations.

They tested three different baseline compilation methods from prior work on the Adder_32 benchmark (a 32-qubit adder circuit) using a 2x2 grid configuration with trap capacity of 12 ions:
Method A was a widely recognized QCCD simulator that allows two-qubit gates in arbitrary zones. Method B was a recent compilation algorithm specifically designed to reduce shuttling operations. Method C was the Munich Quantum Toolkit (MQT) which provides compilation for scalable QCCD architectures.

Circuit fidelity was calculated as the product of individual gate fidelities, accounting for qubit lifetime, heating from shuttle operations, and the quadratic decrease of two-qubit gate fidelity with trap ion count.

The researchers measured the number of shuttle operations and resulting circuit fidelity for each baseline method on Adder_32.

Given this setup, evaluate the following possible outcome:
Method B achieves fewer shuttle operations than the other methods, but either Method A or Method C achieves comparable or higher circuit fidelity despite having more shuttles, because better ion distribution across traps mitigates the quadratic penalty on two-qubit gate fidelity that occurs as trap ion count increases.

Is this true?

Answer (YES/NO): NO